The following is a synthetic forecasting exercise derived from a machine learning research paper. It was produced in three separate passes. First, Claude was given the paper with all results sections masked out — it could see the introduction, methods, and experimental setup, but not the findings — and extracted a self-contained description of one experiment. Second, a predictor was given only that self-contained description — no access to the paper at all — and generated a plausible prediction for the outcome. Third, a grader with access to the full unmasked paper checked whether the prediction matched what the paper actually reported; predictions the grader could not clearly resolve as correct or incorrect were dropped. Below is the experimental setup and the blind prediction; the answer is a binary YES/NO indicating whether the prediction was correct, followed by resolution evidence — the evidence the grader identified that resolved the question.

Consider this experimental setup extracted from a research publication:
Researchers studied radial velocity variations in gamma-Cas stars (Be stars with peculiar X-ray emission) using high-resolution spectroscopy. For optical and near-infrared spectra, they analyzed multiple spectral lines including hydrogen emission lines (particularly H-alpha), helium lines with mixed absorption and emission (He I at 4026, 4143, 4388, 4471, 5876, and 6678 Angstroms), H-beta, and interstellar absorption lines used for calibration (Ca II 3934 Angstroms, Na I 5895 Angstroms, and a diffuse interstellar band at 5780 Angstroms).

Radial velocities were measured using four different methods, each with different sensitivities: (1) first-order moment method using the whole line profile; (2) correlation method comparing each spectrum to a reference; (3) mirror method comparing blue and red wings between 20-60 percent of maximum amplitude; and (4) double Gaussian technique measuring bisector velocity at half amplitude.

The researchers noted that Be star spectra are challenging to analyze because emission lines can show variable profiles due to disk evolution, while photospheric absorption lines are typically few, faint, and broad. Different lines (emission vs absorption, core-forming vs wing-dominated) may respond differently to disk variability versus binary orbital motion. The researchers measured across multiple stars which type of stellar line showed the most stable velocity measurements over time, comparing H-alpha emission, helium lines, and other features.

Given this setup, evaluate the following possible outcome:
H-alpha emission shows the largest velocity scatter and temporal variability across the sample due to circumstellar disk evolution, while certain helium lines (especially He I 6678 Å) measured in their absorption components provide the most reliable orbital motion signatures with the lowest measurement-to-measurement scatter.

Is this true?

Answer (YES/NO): NO